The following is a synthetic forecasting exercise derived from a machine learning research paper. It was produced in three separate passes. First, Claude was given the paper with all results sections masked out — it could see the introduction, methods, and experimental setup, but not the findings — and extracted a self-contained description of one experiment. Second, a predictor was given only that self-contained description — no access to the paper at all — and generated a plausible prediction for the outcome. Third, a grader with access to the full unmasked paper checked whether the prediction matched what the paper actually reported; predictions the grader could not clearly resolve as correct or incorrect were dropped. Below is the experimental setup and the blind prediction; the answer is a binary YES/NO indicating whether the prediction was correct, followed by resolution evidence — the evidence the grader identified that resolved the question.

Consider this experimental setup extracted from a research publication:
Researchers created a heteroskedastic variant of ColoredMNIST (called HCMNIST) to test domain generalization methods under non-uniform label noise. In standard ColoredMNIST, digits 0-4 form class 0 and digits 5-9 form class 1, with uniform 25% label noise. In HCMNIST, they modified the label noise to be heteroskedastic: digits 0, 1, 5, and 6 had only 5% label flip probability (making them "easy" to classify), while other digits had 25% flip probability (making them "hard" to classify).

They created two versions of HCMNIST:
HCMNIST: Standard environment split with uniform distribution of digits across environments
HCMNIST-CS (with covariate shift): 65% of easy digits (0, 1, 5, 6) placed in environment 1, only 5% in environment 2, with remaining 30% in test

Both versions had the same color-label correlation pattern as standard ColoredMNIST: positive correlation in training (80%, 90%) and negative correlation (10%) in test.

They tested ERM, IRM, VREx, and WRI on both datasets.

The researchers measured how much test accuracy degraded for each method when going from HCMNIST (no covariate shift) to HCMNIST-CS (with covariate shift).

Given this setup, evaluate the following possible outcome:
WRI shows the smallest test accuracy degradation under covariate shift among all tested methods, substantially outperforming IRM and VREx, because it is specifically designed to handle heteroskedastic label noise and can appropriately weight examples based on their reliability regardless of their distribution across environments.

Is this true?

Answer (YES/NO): YES